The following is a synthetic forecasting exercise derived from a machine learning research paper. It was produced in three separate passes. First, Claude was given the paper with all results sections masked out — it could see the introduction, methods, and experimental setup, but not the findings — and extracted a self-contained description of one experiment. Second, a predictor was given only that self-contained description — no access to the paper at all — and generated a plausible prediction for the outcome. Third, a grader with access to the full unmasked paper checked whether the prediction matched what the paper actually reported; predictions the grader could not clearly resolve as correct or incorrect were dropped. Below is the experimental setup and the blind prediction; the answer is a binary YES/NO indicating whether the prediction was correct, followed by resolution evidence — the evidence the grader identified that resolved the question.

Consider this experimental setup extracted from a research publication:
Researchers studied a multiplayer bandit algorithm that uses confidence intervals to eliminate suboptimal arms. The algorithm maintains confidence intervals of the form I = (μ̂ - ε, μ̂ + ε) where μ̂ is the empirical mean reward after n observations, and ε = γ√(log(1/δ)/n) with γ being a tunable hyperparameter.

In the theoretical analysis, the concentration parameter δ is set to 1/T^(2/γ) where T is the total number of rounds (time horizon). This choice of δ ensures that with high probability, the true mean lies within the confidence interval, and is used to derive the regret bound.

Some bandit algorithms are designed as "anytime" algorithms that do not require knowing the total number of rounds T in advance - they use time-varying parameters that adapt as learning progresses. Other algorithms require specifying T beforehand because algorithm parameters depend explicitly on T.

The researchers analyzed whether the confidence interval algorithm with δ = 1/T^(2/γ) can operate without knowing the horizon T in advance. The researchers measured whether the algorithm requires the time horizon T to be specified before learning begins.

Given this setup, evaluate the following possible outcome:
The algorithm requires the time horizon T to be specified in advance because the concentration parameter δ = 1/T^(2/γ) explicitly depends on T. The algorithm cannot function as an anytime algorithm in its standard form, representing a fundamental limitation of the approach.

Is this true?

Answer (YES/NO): YES